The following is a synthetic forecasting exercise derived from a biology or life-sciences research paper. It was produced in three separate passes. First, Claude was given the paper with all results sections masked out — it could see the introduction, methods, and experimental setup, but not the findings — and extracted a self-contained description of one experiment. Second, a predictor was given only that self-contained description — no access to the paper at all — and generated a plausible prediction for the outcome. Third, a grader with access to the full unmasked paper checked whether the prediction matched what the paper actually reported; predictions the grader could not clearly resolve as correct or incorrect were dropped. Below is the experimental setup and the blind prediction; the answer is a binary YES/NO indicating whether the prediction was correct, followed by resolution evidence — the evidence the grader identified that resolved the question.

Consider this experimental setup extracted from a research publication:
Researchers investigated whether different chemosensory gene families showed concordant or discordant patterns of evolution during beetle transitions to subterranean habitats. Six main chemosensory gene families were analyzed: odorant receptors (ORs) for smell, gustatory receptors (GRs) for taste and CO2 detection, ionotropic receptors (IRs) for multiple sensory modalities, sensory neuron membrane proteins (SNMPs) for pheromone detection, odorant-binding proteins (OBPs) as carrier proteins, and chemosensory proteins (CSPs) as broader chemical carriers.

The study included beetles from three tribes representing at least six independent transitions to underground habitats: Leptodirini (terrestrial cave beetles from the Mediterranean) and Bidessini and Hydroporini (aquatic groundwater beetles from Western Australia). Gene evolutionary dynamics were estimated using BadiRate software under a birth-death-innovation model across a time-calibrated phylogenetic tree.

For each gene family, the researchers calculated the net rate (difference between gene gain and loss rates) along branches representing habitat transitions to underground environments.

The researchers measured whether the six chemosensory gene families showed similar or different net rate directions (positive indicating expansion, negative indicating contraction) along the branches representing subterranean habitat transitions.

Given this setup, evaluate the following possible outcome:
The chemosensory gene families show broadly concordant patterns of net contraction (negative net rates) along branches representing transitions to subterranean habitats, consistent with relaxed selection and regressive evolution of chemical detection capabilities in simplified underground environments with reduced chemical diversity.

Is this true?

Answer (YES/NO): NO